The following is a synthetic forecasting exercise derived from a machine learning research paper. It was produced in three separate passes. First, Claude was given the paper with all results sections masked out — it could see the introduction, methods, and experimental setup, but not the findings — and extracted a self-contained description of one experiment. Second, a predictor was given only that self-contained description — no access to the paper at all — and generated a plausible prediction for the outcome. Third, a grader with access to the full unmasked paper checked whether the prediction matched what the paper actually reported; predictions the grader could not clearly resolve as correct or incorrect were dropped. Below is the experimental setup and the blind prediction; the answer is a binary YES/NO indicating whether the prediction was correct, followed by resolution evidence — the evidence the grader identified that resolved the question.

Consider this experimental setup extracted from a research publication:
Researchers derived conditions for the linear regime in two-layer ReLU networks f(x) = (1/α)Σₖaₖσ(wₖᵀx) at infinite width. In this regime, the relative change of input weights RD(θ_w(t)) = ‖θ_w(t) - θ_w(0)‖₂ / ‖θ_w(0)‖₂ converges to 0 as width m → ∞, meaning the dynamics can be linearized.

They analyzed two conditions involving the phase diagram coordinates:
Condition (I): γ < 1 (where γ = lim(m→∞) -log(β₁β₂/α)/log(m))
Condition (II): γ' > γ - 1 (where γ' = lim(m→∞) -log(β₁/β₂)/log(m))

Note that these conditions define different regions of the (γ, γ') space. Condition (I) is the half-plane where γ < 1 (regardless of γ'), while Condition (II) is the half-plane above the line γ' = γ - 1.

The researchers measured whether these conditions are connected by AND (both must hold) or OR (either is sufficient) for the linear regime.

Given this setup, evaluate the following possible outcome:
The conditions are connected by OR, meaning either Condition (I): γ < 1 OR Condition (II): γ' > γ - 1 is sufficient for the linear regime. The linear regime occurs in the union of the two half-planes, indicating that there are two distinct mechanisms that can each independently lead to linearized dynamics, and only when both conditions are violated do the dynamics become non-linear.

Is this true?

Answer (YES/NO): YES